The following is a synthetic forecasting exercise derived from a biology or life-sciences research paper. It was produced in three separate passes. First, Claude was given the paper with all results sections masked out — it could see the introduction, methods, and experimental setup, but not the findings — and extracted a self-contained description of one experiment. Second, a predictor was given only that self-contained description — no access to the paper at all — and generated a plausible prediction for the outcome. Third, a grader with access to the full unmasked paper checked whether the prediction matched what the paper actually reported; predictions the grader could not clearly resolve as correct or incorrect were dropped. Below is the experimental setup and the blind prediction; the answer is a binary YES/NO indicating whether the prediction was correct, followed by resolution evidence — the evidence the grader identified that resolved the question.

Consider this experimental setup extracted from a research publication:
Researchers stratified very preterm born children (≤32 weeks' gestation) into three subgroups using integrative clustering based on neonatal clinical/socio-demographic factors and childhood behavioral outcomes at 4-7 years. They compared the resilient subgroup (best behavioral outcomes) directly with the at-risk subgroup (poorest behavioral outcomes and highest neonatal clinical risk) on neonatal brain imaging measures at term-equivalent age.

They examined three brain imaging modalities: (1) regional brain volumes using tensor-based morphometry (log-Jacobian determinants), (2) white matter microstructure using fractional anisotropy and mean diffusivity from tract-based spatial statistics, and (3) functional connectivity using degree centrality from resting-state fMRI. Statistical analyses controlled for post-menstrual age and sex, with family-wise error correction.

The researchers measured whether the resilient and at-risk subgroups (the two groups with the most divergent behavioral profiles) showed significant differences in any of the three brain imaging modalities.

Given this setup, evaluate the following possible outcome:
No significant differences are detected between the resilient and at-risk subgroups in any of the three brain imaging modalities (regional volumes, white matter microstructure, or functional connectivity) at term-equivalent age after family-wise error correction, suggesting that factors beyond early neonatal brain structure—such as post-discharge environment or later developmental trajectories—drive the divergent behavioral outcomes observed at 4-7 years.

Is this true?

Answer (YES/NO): YES